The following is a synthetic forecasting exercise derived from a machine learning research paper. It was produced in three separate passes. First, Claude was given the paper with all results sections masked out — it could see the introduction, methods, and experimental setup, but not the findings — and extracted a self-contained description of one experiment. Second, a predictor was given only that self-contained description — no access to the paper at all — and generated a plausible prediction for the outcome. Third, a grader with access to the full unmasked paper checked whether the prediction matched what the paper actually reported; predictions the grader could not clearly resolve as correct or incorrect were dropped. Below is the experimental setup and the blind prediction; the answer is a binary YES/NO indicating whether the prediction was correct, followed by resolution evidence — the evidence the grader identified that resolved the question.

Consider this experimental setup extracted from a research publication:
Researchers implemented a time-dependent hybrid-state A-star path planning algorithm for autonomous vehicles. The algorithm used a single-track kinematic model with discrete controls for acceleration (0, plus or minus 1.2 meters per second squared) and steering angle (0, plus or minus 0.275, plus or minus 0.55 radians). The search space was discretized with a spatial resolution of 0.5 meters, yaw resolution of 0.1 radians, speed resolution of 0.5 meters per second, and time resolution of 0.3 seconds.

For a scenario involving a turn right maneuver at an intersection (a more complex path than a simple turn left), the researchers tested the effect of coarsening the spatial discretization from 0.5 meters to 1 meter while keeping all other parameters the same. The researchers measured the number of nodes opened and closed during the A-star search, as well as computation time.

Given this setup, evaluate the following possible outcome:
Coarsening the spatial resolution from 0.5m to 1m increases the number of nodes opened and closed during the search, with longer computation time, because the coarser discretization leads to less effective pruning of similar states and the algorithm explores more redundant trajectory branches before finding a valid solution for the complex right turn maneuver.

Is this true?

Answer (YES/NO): NO